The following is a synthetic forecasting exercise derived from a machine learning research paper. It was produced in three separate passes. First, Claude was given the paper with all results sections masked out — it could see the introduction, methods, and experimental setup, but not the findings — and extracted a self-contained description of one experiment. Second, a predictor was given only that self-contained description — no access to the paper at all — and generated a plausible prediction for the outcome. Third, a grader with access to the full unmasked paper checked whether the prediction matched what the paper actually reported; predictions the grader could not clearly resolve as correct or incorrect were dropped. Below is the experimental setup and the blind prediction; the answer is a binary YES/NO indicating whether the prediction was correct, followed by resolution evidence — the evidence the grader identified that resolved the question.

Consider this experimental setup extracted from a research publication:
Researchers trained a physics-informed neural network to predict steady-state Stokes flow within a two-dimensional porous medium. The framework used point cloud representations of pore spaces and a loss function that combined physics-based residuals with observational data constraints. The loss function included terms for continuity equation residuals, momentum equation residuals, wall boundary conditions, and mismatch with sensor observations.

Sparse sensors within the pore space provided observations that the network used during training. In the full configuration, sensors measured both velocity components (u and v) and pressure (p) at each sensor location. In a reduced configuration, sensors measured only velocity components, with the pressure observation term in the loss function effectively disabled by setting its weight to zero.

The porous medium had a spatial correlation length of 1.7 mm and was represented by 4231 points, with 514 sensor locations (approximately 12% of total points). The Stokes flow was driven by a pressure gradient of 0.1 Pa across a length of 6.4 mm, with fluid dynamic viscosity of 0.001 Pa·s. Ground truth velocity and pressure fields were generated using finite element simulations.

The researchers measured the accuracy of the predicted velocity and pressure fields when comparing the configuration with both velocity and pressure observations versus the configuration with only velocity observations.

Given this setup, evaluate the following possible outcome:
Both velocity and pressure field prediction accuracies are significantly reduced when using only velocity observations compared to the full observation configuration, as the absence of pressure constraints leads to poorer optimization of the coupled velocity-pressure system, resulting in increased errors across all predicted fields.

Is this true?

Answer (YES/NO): NO